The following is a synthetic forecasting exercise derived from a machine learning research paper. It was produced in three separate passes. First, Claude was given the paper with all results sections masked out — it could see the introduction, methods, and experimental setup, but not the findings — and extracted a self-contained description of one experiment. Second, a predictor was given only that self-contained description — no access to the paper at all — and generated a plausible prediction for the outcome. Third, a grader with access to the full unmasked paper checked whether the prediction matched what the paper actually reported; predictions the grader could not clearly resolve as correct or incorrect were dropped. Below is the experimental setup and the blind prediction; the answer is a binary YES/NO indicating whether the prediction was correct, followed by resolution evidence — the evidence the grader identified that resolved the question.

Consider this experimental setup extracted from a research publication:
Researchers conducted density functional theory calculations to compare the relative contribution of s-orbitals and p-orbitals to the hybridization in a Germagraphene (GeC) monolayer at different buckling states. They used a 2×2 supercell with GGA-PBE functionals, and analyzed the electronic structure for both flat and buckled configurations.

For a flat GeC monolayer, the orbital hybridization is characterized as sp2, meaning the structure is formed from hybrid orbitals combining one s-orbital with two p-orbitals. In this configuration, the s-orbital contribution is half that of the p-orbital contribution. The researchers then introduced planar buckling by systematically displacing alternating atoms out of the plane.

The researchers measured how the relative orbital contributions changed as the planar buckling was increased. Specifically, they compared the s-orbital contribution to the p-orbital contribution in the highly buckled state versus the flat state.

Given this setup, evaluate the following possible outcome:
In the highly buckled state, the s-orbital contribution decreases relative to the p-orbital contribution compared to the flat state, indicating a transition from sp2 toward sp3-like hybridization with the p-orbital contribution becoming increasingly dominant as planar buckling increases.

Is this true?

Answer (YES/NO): YES